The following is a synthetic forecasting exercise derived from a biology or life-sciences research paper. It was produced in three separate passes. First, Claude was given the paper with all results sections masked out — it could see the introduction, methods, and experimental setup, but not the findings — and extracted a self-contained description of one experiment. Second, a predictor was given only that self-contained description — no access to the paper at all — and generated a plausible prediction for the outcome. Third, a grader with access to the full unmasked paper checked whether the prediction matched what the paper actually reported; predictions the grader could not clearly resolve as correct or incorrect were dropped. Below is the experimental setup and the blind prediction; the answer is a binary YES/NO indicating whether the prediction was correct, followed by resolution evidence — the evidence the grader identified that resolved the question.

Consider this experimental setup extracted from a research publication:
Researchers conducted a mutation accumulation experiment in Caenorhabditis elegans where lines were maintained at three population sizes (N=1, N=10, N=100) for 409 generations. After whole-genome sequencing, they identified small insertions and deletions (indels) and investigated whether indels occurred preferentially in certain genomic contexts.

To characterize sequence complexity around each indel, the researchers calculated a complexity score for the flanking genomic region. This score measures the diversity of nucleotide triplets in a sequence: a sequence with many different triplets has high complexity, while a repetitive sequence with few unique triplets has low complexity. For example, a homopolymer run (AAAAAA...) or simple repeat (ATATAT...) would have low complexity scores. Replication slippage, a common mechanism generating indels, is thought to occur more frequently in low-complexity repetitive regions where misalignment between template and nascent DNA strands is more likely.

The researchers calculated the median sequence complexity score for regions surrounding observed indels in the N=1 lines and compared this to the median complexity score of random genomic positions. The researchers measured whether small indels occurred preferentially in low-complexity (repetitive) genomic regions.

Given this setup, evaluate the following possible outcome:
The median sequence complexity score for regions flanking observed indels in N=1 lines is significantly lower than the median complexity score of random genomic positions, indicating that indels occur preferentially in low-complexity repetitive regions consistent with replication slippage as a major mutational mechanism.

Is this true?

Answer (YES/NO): YES